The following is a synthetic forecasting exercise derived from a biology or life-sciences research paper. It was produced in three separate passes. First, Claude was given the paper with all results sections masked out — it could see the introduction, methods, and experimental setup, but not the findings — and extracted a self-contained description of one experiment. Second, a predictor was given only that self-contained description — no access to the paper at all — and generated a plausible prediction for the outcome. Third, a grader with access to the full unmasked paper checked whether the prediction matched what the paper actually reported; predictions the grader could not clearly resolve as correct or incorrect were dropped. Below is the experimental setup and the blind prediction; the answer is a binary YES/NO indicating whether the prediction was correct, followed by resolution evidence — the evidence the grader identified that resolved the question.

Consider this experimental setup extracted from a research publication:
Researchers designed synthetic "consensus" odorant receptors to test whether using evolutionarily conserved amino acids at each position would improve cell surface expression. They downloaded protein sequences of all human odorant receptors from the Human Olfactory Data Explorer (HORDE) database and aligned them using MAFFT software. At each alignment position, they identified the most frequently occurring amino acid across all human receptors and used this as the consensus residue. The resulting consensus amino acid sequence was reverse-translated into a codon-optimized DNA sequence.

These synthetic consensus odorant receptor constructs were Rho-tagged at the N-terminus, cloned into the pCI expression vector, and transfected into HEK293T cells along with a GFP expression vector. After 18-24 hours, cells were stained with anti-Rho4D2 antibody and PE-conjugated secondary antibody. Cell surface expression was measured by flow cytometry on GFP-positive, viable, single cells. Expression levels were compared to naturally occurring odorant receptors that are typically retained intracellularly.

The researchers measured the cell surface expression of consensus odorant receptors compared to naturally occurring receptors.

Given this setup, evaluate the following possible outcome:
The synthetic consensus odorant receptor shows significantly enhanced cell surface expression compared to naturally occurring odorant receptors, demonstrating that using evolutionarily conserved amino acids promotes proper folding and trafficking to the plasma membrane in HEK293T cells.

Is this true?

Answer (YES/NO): YES